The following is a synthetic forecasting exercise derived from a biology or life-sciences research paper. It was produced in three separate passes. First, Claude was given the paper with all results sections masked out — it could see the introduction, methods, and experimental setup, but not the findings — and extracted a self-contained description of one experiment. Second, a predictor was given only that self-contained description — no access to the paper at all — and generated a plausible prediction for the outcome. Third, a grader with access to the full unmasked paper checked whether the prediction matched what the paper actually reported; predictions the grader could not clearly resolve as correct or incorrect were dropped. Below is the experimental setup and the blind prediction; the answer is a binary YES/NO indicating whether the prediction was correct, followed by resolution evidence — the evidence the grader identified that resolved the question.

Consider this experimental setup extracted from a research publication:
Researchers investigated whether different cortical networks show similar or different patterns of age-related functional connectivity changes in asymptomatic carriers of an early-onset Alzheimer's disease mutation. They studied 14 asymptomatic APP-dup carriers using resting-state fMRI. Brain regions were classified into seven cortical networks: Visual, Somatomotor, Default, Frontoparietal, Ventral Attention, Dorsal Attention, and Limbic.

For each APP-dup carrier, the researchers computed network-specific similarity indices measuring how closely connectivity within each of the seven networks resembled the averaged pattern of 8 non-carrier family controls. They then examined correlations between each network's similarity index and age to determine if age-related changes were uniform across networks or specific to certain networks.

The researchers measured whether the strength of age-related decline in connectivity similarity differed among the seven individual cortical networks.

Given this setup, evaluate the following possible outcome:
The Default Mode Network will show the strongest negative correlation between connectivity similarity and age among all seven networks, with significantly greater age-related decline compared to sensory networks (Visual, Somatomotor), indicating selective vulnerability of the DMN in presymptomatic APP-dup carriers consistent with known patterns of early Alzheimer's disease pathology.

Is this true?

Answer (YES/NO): NO